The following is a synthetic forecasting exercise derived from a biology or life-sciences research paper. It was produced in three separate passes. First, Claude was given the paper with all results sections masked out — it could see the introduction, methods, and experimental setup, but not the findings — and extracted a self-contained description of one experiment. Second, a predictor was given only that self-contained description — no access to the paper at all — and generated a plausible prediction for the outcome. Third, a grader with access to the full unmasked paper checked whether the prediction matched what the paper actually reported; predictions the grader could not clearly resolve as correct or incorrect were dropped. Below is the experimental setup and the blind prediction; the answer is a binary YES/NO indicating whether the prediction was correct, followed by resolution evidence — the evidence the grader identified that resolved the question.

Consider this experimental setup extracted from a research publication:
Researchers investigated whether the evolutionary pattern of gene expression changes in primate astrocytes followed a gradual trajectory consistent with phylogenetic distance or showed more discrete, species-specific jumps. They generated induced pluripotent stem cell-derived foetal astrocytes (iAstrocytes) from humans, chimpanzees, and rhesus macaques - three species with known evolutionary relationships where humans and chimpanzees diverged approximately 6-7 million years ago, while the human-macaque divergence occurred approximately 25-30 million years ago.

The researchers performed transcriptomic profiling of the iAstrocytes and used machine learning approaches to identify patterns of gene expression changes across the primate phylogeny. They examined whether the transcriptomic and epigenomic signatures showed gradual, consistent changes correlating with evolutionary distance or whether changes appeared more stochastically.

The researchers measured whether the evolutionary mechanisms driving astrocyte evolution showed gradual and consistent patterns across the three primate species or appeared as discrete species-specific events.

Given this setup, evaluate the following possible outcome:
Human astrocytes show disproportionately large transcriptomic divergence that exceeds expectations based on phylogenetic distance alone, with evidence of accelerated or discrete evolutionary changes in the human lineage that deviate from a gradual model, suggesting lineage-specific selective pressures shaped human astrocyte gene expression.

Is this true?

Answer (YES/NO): NO